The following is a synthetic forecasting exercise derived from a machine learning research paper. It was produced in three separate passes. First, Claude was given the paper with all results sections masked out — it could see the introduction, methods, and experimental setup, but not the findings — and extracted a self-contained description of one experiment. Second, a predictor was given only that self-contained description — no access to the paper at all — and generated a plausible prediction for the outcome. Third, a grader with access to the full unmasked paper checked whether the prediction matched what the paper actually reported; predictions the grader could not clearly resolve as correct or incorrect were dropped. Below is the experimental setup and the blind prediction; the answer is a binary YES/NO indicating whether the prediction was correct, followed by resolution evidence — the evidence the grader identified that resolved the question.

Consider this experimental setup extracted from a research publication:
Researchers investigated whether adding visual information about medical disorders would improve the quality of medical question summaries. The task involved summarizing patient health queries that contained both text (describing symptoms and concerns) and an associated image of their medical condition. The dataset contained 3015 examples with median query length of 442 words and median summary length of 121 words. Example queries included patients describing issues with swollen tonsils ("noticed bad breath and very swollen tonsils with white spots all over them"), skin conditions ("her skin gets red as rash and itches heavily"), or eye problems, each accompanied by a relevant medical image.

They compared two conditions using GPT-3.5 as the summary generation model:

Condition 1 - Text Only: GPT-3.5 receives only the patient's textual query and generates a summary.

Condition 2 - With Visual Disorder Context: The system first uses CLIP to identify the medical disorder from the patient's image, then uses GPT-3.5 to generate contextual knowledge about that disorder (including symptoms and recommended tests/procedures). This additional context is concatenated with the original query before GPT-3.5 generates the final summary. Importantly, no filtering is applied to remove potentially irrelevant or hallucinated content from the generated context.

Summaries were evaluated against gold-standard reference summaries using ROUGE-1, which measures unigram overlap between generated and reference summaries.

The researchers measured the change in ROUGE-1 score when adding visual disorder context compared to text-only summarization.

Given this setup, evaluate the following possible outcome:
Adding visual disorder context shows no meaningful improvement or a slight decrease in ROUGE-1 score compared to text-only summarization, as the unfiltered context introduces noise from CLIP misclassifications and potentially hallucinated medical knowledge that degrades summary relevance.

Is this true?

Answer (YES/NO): NO